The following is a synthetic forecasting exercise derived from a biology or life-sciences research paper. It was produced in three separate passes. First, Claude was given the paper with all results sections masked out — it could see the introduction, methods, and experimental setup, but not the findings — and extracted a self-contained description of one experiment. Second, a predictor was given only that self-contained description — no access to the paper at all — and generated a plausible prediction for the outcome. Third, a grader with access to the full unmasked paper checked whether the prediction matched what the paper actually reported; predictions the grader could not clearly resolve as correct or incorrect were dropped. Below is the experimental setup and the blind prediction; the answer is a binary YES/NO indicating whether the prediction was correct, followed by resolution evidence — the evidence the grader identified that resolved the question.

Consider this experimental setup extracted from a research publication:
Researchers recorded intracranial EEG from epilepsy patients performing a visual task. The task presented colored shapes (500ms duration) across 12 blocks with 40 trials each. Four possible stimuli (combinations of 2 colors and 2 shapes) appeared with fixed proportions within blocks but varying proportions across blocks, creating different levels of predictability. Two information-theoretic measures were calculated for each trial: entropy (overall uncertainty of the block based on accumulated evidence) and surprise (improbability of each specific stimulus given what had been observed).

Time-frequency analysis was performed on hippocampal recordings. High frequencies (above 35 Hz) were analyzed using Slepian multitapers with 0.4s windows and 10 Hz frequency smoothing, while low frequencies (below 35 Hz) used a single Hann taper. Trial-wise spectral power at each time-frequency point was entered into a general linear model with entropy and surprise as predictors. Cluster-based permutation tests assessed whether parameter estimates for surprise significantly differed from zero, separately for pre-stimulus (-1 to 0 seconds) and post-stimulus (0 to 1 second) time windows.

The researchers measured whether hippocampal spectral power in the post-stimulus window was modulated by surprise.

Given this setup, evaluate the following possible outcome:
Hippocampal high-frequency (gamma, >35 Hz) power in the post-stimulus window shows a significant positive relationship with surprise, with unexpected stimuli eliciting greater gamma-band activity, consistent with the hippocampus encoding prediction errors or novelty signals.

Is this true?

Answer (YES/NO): YES